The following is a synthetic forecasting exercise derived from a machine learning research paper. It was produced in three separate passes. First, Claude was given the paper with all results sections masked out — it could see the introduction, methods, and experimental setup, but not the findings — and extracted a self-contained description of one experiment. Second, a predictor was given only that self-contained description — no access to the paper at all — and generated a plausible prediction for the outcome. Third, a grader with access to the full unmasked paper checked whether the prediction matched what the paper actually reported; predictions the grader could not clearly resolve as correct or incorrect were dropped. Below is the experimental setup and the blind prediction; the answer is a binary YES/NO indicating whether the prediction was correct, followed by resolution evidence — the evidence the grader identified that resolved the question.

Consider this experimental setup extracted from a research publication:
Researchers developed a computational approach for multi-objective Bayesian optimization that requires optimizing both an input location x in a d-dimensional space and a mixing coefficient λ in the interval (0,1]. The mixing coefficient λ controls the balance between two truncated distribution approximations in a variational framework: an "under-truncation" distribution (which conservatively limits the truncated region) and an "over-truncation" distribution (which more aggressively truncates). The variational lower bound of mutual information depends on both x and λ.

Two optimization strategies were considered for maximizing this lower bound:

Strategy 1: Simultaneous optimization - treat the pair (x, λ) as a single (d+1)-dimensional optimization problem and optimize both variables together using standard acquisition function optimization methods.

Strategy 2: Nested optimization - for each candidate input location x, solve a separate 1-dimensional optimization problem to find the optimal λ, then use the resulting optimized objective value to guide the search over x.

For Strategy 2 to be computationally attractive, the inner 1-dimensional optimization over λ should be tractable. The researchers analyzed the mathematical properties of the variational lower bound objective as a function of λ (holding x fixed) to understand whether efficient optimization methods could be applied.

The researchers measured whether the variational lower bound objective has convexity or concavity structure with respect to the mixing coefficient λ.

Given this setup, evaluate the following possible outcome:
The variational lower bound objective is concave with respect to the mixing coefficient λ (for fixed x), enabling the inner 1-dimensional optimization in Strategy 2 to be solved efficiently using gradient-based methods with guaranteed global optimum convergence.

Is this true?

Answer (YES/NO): YES